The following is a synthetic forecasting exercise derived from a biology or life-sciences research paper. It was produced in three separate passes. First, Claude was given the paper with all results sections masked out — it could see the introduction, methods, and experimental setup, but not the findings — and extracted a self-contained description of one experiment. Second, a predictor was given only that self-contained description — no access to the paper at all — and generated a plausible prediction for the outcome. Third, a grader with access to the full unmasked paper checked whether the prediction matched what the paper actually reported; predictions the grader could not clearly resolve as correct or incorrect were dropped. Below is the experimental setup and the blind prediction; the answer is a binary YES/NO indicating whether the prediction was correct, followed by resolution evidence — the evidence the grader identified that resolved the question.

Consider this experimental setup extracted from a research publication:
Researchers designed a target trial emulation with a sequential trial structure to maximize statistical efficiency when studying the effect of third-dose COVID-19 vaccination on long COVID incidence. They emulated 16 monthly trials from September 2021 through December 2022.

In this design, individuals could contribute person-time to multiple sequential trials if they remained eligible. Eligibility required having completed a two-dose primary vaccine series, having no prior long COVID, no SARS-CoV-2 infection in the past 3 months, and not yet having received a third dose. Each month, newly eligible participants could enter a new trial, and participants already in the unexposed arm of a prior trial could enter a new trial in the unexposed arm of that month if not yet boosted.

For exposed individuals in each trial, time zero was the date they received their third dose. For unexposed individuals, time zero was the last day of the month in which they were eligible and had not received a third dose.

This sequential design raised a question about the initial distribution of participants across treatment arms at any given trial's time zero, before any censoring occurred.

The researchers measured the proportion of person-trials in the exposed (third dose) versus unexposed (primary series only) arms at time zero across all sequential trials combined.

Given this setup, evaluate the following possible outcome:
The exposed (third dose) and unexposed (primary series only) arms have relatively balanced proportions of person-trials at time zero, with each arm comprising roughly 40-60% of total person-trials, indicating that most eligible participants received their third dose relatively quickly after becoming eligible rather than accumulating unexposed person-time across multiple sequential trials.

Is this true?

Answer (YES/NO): NO